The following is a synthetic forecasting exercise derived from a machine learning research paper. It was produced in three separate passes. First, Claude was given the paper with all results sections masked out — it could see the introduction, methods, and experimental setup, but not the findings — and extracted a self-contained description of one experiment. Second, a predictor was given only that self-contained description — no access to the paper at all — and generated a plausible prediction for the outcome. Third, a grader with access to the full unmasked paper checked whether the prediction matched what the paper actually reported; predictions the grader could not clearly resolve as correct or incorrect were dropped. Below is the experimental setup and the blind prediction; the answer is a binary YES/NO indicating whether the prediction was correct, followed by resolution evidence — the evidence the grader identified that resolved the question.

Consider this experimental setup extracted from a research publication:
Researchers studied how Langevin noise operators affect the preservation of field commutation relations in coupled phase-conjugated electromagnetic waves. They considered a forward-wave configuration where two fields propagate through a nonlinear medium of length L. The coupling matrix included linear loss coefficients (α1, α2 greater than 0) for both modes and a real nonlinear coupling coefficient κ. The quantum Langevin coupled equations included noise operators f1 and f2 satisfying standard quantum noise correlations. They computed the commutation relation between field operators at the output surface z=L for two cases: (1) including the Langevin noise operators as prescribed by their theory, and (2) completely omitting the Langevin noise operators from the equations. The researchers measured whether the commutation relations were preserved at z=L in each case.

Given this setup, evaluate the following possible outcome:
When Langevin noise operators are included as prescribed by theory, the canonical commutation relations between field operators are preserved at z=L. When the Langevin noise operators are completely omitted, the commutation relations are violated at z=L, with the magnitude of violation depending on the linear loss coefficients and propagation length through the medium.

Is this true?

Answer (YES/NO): YES